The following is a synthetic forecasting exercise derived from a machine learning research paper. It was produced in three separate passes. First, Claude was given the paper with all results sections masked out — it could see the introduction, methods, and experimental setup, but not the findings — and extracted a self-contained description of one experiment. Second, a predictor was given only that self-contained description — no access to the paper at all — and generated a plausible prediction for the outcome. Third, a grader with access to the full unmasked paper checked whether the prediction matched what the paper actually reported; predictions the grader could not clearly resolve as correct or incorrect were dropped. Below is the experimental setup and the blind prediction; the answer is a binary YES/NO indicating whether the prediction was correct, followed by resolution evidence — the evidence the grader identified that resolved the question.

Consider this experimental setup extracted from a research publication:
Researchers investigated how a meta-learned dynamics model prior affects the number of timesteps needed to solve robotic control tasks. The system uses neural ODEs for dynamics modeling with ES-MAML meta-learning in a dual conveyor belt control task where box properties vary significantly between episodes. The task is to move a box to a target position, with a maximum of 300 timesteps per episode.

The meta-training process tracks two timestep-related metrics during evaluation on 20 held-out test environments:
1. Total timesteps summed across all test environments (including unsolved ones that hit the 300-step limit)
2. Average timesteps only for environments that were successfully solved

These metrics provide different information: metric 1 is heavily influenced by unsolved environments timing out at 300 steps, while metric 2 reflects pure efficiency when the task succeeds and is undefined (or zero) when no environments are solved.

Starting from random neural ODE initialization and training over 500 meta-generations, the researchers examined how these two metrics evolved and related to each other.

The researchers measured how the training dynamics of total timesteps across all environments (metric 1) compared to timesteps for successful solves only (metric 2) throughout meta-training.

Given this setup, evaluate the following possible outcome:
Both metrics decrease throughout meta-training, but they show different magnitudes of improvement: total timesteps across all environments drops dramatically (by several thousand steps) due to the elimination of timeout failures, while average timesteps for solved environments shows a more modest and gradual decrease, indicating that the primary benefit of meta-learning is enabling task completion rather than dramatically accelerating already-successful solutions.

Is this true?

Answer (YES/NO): NO